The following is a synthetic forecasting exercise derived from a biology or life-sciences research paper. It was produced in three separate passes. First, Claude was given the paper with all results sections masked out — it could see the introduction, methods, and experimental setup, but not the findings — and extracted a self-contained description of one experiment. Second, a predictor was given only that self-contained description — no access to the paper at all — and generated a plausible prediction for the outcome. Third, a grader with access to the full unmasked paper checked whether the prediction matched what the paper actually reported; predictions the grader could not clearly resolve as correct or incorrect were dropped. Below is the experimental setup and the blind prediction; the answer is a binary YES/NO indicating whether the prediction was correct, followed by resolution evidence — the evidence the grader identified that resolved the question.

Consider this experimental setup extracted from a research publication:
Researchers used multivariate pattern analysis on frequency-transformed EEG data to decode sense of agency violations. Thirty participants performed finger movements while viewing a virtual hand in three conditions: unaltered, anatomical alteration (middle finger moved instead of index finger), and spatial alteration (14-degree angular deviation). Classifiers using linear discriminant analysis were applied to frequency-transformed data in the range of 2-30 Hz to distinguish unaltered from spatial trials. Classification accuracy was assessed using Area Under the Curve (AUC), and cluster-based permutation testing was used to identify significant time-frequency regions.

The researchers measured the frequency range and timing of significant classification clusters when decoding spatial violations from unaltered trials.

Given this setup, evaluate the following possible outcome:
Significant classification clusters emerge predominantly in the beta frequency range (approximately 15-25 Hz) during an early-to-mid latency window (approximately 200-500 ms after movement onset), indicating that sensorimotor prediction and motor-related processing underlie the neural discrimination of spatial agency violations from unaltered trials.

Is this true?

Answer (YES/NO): NO